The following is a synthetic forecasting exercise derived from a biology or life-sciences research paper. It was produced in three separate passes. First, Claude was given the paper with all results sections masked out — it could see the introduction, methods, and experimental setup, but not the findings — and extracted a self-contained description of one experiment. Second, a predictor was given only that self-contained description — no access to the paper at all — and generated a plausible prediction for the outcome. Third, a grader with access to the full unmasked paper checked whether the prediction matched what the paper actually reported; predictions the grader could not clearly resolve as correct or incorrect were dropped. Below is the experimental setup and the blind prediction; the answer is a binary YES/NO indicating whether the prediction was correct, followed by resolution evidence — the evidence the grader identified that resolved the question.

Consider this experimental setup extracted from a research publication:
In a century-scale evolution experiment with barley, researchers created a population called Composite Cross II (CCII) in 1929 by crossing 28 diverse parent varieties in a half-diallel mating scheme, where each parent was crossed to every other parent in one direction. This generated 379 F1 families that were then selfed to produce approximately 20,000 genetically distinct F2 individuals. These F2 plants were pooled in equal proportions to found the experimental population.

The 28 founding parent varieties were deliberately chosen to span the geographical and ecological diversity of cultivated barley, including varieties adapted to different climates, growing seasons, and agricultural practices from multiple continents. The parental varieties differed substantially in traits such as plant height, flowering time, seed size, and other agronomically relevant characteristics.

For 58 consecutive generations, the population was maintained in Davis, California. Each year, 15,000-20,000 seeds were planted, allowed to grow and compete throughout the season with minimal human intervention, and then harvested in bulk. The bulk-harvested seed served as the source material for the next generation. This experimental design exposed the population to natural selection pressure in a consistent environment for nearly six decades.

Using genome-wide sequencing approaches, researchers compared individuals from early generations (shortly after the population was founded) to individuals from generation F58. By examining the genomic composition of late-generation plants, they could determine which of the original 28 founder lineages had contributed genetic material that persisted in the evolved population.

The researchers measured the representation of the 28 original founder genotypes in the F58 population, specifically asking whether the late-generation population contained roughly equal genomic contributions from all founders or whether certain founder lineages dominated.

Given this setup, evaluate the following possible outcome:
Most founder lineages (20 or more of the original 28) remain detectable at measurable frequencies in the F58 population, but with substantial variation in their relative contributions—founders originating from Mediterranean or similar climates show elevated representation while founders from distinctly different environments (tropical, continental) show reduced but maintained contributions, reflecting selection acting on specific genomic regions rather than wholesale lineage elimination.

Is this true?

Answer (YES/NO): NO